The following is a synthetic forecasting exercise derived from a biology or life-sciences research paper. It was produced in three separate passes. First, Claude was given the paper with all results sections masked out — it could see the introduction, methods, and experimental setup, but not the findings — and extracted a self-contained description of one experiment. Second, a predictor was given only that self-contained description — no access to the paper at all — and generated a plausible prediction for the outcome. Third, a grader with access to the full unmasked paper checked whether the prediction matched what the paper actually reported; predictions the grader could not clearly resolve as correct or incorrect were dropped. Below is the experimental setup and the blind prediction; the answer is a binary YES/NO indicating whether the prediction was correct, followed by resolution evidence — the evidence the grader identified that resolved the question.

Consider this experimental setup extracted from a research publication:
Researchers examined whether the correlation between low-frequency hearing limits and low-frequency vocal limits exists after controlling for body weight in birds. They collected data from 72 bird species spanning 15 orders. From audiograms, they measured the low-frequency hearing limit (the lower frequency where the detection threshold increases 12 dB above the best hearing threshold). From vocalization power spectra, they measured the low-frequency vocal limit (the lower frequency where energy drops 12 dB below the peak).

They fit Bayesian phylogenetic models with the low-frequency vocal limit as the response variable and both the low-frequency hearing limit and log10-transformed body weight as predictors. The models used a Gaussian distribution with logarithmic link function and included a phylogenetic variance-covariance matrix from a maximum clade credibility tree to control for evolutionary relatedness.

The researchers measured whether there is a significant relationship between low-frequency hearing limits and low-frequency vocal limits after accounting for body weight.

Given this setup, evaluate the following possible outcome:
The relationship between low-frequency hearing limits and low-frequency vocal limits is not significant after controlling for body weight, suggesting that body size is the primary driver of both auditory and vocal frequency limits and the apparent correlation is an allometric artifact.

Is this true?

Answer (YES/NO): YES